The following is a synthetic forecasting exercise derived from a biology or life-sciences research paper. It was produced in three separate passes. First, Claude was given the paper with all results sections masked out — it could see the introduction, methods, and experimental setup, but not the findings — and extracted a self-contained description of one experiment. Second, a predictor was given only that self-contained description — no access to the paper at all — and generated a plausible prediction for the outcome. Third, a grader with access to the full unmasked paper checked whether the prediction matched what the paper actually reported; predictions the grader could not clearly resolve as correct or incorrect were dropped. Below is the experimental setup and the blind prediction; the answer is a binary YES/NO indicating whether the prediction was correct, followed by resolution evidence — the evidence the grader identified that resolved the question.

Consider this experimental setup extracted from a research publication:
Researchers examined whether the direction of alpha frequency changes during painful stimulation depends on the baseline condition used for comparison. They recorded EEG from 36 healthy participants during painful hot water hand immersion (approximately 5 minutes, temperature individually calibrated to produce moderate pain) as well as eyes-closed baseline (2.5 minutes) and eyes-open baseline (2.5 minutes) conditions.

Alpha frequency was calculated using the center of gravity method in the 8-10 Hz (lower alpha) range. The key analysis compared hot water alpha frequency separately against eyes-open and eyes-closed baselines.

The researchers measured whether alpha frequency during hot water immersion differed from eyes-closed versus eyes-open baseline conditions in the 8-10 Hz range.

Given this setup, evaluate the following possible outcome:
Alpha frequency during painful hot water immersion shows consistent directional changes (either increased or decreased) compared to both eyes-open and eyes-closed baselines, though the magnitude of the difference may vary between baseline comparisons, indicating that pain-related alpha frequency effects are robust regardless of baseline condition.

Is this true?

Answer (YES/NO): NO